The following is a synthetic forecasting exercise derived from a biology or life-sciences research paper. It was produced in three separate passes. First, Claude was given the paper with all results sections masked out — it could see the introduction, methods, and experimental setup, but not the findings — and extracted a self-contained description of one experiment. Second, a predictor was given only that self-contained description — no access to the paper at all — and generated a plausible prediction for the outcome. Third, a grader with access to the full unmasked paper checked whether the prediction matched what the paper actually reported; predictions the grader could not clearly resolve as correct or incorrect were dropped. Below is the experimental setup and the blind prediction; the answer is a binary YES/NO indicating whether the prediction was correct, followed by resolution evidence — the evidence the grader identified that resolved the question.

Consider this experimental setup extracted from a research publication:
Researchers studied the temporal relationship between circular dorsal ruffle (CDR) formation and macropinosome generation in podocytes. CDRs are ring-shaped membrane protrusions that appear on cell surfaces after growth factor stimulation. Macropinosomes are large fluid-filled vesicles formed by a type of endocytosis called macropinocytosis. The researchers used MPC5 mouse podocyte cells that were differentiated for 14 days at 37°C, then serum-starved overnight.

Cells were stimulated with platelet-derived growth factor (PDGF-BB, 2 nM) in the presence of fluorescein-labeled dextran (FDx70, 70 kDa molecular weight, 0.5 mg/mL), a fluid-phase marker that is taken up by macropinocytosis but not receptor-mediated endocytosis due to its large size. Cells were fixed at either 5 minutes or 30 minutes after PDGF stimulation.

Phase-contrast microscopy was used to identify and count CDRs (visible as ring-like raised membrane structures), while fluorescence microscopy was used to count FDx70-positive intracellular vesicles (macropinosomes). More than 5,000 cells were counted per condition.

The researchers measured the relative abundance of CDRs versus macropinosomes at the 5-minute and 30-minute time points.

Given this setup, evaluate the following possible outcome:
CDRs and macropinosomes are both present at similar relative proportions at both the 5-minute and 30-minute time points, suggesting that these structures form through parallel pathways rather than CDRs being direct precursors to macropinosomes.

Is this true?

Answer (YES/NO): NO